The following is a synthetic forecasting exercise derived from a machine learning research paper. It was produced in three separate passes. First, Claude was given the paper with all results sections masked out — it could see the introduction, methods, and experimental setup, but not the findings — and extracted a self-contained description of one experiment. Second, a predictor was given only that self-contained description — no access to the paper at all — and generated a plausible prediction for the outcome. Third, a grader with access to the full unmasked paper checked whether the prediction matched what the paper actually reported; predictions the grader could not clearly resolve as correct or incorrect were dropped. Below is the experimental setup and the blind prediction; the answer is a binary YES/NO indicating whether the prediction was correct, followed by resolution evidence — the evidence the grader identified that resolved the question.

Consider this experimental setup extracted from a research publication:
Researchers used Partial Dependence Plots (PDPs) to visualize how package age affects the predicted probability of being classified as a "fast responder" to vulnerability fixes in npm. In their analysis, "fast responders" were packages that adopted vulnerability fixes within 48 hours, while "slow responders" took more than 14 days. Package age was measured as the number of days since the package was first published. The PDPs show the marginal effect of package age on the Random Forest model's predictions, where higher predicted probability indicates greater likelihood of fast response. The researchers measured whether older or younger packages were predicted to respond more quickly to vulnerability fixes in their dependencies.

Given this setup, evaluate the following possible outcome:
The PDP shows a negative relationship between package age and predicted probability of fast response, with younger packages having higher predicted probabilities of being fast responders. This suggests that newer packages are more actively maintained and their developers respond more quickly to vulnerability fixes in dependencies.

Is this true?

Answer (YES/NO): YES